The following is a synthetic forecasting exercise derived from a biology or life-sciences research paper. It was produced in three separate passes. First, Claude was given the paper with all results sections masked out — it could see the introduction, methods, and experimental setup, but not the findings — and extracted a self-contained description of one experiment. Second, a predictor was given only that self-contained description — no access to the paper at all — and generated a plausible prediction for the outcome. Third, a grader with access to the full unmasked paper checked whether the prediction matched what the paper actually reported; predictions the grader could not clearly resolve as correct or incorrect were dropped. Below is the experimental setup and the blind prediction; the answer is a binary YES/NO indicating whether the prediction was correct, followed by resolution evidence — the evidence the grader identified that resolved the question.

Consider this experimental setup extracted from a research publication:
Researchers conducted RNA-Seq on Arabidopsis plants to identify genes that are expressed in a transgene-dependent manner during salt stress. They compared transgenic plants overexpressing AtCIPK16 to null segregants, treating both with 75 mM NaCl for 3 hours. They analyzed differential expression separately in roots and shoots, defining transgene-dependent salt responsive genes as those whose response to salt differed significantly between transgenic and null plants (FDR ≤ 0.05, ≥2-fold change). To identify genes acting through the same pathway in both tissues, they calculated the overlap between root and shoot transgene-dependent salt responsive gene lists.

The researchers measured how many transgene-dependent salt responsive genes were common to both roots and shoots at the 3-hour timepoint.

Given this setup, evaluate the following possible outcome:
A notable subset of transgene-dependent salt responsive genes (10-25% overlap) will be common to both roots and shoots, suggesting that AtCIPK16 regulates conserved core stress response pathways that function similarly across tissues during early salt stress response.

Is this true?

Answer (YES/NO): NO